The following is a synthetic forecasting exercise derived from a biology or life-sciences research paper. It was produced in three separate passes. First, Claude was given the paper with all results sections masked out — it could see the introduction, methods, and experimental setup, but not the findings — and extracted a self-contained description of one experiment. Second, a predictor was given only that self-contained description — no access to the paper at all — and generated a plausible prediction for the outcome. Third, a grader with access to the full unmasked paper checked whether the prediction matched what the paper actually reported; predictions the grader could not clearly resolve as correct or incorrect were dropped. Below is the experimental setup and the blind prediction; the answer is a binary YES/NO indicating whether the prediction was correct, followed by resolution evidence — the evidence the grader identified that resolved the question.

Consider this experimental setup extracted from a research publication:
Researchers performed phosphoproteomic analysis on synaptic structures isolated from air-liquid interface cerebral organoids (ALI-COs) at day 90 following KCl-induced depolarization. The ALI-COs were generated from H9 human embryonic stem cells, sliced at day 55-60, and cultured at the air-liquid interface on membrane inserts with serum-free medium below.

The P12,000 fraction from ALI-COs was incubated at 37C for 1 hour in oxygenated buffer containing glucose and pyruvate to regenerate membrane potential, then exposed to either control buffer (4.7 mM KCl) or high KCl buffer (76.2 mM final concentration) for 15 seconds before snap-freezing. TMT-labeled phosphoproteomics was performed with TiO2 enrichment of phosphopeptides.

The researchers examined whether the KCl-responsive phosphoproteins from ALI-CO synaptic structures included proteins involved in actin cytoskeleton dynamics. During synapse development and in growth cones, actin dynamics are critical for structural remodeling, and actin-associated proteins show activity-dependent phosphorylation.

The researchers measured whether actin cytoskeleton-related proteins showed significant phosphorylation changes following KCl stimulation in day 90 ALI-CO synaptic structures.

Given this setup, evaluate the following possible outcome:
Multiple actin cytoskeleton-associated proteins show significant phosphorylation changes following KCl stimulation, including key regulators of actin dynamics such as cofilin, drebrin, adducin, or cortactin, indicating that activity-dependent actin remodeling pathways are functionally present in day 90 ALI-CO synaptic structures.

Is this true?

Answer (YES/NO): YES